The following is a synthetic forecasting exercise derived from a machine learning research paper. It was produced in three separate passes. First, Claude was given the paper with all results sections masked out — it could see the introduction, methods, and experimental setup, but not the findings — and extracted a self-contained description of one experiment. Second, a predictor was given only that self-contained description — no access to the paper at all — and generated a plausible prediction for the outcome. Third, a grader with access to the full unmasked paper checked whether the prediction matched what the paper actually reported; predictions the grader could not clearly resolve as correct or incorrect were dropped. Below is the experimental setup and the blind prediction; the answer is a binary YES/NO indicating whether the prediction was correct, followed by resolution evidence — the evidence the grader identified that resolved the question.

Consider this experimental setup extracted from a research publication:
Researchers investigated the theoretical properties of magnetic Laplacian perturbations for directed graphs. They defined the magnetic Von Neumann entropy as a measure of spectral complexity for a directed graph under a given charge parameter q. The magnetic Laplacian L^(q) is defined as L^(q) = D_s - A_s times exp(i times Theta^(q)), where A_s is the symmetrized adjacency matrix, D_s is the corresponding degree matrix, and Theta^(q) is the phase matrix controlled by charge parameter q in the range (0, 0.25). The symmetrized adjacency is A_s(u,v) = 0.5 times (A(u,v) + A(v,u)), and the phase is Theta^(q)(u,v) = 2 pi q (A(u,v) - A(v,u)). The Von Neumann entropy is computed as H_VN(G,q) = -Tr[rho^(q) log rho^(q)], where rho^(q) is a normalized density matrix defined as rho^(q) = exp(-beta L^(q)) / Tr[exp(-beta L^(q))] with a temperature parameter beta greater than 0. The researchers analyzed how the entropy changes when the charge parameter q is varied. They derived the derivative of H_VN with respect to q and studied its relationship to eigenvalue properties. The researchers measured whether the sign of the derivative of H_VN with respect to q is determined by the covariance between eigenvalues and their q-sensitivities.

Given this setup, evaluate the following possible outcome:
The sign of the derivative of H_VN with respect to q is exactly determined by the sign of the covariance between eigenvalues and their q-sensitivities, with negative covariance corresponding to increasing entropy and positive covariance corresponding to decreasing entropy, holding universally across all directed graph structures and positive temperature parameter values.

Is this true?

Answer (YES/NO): NO